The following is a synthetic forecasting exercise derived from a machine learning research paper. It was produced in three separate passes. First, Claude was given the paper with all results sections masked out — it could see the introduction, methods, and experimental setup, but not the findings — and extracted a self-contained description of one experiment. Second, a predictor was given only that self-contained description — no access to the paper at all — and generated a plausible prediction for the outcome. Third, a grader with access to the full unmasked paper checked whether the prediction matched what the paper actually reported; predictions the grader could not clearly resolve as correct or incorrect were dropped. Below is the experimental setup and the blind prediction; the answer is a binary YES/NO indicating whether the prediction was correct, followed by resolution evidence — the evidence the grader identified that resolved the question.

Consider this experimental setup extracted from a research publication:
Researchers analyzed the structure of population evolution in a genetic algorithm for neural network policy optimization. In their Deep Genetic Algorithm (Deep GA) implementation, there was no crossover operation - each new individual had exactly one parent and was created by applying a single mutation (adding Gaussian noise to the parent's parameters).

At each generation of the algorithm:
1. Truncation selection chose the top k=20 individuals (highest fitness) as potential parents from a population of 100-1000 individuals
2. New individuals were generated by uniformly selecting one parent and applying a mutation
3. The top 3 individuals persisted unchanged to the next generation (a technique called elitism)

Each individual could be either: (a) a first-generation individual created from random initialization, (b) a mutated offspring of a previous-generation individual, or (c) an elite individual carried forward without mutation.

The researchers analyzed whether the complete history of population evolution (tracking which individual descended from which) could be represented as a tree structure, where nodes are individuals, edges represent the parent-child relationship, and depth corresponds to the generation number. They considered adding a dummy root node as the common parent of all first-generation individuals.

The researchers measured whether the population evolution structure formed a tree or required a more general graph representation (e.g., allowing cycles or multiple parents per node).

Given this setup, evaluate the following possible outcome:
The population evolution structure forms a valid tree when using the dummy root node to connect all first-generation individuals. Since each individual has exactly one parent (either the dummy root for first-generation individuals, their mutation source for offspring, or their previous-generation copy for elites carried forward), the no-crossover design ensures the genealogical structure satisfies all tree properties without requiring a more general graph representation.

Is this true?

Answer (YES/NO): YES